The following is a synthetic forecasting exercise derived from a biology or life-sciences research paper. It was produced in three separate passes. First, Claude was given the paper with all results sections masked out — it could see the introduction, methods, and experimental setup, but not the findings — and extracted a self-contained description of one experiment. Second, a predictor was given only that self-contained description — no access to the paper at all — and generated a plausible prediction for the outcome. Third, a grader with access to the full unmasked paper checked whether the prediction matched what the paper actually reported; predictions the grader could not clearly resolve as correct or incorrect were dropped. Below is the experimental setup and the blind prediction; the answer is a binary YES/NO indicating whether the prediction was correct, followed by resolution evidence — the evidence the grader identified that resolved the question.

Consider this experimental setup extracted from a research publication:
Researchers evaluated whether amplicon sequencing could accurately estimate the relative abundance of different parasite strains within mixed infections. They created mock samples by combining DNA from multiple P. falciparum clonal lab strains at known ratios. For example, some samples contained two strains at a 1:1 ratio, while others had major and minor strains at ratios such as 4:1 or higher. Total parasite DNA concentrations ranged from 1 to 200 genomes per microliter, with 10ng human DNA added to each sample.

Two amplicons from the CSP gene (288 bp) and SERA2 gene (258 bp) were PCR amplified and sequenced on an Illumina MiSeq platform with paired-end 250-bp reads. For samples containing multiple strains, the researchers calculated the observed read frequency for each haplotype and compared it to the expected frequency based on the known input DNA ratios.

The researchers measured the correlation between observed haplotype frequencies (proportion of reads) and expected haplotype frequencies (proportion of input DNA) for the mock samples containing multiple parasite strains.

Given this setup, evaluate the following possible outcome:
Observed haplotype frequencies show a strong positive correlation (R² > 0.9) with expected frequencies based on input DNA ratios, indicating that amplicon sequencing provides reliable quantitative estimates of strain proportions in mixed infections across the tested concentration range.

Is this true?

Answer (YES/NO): NO